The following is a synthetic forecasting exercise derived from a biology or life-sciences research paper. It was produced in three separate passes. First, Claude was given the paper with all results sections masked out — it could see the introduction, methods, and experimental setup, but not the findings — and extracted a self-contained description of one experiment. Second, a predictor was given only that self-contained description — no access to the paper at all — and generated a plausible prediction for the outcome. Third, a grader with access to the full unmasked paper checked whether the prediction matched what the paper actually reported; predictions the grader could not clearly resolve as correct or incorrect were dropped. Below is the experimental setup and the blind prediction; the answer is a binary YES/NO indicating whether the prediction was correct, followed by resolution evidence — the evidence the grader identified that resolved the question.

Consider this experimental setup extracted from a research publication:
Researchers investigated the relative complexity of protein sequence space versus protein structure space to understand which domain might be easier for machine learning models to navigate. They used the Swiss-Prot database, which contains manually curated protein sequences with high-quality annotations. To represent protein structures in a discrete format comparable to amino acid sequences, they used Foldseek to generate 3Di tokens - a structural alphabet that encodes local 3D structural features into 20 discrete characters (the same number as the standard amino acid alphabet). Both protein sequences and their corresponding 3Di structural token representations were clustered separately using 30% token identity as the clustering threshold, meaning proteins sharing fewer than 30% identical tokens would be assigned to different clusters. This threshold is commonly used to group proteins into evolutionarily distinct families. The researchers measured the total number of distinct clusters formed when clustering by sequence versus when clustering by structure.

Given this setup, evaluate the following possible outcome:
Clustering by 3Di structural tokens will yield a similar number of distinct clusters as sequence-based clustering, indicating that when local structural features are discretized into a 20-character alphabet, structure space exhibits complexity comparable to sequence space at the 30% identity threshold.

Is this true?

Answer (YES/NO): NO